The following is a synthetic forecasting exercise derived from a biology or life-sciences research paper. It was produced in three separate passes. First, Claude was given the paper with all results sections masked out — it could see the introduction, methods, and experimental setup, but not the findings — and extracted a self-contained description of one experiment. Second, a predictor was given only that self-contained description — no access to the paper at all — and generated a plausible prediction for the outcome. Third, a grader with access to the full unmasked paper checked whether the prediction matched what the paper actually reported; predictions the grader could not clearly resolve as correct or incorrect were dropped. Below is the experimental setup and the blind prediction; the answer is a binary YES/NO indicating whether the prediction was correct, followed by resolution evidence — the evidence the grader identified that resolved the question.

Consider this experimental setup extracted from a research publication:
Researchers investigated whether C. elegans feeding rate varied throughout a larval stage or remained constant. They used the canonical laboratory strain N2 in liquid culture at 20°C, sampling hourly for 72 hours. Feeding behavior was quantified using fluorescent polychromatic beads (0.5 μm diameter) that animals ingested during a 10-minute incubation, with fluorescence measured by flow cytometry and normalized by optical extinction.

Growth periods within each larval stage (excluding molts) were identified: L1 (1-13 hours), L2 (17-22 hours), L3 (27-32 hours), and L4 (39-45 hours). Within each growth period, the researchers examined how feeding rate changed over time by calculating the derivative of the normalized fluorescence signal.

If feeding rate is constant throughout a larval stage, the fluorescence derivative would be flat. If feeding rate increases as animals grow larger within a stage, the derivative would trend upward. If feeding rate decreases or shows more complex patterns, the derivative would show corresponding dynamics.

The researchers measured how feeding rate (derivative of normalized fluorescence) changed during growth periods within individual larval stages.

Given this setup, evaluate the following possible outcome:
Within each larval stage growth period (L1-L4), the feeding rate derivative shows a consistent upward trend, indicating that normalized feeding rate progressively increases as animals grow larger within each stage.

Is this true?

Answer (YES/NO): NO